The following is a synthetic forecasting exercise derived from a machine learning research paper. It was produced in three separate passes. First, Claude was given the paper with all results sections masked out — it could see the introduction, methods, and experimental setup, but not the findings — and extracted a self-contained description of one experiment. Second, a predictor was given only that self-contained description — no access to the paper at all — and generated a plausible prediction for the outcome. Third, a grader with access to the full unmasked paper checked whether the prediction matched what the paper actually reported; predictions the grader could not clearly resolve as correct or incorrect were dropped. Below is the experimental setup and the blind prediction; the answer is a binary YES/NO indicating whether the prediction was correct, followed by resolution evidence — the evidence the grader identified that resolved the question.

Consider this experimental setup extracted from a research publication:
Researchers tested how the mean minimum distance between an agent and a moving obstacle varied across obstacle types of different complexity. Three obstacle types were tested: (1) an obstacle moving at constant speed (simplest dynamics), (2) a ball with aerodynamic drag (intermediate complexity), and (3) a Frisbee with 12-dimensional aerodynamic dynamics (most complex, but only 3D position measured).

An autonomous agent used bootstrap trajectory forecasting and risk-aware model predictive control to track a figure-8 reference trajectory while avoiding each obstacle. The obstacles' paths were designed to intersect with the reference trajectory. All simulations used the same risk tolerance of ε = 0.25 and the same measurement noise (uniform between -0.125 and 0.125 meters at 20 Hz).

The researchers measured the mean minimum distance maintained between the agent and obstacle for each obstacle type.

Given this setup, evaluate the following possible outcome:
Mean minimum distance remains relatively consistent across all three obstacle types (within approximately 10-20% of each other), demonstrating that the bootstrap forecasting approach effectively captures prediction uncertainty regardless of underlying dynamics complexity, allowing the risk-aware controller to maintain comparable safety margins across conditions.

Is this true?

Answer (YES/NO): NO